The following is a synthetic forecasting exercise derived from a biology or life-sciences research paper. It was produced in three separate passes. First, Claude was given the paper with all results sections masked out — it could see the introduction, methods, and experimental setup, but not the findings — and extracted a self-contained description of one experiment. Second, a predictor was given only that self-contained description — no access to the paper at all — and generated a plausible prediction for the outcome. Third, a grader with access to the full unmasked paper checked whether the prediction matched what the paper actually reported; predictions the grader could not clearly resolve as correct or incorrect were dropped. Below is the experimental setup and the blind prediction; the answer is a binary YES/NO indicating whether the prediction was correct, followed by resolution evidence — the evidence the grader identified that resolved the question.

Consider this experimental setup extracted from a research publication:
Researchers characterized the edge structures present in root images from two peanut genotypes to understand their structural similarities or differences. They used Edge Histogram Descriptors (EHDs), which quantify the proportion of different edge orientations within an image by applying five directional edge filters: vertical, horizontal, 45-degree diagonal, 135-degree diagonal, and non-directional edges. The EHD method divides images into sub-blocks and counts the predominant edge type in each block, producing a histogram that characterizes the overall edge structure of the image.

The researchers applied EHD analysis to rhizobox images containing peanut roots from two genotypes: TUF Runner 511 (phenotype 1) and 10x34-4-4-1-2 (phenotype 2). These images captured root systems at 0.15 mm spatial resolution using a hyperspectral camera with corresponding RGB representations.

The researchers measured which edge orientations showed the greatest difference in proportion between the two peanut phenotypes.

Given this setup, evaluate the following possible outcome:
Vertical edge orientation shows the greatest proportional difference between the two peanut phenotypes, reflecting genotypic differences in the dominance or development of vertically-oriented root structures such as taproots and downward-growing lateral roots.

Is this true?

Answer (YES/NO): NO